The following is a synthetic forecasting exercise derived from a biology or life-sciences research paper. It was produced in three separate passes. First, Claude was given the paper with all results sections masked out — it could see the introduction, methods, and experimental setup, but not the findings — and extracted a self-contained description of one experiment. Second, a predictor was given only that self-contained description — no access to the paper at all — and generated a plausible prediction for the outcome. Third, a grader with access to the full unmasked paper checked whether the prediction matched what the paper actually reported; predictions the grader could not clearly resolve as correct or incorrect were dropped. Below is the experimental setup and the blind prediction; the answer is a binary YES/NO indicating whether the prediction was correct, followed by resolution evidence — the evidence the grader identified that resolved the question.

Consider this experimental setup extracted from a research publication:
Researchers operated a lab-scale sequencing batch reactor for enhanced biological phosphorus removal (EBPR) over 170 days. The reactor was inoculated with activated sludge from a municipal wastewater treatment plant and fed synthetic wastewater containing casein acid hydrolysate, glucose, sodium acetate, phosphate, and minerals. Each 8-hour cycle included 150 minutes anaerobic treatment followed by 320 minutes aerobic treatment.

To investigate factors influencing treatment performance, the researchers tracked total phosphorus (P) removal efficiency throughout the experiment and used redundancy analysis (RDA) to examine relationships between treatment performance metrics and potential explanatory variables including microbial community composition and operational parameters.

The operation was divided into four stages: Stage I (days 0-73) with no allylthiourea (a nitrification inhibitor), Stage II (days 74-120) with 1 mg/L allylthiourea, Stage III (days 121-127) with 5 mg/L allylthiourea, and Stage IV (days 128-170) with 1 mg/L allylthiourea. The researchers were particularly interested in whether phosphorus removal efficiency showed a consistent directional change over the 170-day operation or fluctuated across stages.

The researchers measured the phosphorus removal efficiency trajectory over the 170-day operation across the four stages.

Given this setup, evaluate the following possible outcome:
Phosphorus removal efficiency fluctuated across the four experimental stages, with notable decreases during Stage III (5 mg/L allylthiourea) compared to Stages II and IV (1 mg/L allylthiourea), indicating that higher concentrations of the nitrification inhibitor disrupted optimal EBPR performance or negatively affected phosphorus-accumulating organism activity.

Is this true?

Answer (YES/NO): YES